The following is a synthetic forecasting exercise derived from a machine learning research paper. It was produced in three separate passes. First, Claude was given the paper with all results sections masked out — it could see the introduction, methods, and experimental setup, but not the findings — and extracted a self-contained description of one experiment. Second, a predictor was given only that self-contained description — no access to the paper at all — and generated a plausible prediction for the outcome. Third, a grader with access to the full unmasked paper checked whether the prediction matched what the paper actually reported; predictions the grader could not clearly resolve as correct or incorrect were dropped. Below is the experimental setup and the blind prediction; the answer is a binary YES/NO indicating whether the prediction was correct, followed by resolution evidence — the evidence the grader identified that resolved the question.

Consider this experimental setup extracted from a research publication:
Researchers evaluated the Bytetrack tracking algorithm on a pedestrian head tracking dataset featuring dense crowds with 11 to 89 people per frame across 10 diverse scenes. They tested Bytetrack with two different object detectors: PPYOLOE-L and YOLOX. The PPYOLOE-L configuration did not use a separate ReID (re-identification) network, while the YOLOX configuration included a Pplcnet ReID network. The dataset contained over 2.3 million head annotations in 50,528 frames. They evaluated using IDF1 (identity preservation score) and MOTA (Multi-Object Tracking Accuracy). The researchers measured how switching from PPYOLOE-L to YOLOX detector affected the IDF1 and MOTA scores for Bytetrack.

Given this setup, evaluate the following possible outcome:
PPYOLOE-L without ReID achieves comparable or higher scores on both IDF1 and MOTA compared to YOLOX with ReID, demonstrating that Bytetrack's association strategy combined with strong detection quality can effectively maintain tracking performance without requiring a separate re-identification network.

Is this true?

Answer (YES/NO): YES